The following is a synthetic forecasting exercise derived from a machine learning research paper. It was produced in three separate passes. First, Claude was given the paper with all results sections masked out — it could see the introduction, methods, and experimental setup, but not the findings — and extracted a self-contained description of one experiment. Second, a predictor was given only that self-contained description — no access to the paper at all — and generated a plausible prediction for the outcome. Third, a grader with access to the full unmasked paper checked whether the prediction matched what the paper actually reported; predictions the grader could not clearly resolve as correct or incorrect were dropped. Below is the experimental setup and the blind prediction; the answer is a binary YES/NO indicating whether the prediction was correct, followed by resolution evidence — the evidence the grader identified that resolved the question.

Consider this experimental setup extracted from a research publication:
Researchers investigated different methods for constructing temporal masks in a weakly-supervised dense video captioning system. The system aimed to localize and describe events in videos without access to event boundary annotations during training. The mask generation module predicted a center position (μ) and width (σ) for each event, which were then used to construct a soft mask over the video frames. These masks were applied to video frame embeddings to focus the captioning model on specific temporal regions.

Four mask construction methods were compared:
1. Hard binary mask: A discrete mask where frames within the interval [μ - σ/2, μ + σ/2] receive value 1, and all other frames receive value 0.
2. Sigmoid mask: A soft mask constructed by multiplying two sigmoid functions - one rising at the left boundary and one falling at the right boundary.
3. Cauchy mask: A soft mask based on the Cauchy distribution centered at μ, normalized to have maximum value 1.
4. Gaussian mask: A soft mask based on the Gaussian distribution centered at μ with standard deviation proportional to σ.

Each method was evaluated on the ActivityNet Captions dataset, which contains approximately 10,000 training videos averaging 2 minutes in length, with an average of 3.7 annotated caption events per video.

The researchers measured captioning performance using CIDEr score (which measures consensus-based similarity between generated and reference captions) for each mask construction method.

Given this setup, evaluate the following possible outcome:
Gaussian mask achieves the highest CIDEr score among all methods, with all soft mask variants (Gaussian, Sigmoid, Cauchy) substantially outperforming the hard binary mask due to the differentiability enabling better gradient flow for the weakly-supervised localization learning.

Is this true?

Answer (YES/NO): YES